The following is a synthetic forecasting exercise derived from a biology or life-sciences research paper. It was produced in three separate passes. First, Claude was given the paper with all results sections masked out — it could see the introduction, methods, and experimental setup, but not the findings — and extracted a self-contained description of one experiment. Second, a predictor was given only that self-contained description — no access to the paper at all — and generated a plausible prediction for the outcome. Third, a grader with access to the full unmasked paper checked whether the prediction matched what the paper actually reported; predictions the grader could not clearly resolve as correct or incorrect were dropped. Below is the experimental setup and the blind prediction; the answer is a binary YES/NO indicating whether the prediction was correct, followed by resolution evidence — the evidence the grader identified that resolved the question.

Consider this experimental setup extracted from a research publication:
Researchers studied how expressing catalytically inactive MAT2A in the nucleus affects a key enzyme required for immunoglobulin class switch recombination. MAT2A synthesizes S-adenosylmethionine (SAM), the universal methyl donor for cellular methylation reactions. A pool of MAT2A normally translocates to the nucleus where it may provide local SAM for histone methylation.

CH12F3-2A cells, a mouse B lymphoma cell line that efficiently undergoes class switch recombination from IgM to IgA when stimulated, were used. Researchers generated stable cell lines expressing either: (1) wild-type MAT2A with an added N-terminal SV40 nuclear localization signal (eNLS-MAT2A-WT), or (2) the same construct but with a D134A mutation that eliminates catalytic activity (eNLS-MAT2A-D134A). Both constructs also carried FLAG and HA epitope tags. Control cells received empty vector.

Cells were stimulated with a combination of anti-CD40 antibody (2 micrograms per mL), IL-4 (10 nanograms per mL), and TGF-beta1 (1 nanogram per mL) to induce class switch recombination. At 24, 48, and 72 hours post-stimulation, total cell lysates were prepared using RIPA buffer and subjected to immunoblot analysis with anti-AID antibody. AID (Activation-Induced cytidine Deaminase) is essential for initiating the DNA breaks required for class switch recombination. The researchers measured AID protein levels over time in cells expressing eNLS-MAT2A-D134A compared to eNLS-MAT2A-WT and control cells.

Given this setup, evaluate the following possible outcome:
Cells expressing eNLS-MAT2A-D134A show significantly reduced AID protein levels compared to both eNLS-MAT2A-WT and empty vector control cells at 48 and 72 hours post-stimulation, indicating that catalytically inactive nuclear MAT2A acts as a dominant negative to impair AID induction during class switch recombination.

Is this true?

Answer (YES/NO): YES